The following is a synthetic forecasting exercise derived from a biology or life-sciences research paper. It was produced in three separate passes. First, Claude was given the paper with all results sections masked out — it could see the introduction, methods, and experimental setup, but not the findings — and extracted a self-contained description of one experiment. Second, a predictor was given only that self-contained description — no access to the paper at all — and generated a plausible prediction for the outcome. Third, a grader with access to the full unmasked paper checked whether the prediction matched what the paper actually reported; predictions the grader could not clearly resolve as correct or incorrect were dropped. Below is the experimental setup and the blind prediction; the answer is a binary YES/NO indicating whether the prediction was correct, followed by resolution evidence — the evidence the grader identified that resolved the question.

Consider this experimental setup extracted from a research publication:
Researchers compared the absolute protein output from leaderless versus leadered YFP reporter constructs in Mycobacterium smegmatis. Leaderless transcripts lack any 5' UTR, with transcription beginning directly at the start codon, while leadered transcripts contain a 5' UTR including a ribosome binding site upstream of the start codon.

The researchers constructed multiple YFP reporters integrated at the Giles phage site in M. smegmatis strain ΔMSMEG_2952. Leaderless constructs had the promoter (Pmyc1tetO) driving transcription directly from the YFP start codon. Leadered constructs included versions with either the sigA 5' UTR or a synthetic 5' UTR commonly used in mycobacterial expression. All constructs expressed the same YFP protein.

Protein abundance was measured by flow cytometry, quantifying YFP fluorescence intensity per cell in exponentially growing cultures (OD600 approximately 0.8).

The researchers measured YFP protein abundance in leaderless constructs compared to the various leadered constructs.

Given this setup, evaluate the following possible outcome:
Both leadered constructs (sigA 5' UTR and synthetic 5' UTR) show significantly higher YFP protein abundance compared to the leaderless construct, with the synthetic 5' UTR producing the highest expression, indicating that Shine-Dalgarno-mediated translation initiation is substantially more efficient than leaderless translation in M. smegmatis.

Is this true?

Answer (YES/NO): NO